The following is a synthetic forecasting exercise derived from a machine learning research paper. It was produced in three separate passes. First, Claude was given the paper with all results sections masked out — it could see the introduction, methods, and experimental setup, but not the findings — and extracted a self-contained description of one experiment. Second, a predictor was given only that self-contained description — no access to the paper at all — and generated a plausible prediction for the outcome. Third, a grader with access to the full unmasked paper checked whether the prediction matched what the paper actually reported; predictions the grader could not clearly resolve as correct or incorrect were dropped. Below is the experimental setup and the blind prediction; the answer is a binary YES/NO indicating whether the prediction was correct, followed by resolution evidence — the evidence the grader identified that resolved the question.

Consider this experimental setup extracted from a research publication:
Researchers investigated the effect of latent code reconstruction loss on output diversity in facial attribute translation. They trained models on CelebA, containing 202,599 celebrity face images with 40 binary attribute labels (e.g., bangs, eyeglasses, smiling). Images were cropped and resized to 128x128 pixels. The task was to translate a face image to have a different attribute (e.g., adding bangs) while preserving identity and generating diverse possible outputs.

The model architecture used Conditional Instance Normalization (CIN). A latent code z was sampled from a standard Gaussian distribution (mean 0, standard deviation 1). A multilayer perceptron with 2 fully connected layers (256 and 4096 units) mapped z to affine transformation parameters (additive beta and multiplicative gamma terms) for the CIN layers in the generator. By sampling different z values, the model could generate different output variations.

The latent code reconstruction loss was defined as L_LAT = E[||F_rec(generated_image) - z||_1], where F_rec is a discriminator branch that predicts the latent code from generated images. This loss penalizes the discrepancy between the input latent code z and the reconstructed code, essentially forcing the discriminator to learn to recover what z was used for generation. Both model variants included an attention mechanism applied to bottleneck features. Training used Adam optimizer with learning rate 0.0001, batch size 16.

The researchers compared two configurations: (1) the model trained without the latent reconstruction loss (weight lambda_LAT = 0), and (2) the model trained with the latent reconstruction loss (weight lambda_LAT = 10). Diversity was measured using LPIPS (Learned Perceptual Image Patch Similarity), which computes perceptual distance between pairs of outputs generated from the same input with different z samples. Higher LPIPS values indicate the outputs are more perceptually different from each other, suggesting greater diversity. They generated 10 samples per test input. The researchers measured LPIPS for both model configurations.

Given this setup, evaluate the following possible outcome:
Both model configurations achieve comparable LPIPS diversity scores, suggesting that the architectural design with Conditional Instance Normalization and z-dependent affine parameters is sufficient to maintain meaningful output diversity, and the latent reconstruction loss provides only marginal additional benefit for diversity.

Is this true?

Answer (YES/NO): NO